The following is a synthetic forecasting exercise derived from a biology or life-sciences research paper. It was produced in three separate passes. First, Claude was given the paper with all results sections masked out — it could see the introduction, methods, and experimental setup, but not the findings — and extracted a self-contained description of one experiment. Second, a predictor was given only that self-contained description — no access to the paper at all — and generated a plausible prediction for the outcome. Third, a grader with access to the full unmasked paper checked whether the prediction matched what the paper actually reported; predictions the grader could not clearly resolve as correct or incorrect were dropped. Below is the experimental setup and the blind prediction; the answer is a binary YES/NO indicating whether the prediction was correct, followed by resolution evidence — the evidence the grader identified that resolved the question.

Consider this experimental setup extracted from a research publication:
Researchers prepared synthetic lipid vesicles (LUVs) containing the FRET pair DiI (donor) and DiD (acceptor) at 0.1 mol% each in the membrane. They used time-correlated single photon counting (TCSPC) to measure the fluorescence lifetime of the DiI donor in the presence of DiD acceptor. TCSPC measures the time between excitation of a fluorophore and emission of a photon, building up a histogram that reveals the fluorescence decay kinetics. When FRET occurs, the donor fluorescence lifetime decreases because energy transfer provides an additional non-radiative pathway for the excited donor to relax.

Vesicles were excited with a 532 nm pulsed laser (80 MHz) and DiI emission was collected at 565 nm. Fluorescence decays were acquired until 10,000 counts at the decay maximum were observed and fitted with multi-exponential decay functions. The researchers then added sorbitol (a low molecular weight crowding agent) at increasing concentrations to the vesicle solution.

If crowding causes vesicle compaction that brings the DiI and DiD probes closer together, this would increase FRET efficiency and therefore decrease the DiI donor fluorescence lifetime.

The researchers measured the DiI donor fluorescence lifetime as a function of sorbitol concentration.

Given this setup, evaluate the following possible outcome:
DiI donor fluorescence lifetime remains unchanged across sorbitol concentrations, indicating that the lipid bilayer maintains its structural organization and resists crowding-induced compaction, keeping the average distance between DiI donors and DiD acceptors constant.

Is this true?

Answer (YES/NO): NO